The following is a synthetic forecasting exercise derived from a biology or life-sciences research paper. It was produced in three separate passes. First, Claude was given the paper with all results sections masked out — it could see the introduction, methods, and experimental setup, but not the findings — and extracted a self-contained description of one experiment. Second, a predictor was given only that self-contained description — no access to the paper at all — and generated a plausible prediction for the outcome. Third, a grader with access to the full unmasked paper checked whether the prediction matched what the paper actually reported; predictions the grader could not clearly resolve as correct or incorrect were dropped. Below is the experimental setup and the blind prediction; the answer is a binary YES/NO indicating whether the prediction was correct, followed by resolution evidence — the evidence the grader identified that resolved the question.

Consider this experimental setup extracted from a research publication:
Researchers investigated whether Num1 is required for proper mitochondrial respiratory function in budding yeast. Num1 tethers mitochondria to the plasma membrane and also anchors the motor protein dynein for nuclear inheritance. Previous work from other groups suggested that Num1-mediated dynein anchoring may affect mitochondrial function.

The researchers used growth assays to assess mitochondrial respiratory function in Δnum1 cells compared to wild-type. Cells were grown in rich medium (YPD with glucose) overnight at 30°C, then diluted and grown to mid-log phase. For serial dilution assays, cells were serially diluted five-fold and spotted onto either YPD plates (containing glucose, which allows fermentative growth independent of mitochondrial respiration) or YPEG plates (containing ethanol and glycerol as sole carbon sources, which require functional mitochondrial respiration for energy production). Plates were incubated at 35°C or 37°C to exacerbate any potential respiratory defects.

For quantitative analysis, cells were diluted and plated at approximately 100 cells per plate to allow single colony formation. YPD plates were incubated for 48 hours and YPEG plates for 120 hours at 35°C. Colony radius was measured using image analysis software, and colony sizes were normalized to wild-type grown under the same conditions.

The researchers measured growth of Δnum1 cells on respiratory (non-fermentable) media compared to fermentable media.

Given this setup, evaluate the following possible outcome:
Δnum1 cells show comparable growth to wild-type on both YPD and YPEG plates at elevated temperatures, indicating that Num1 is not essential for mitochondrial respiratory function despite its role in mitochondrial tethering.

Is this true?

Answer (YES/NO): NO